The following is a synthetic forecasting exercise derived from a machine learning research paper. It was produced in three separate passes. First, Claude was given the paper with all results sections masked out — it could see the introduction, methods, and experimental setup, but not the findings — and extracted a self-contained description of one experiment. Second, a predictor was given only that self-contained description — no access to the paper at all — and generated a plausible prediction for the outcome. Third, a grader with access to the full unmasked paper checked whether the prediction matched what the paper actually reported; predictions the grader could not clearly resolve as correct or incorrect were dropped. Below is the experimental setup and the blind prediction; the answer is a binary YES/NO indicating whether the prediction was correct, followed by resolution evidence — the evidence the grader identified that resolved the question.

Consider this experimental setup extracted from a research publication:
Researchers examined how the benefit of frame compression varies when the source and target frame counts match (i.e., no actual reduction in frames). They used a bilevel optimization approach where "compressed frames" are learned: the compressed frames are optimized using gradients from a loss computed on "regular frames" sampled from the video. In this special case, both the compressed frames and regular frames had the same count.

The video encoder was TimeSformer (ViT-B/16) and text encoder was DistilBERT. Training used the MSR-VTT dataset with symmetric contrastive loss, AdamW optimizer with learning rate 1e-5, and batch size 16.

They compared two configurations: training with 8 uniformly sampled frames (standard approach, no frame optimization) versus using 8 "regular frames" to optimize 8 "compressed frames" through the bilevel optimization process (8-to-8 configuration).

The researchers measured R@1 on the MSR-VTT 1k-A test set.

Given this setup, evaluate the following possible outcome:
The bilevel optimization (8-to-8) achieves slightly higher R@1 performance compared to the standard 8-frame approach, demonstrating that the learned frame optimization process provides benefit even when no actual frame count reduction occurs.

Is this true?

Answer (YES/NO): YES